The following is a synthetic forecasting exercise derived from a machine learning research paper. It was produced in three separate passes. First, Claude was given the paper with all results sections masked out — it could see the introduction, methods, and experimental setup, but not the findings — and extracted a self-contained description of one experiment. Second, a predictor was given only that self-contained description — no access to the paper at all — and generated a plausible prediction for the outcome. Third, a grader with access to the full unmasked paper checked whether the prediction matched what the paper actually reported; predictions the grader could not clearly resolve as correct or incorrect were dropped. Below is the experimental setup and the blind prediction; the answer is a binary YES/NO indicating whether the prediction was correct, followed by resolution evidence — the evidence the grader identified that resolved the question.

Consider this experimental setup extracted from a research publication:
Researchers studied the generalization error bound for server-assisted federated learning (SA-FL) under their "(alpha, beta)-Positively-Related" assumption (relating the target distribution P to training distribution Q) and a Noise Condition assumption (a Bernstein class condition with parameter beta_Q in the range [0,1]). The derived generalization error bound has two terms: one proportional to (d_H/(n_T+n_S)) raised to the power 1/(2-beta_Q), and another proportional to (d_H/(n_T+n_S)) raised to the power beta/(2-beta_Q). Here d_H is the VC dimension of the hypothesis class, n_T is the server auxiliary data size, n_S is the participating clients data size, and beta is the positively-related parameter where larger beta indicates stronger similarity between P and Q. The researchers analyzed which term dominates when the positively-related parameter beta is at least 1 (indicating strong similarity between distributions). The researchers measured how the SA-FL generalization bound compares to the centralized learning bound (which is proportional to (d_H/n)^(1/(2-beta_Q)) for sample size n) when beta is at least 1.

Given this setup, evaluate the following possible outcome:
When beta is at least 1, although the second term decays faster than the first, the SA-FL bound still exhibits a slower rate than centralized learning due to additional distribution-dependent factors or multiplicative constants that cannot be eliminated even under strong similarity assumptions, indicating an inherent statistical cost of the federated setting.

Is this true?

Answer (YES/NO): NO